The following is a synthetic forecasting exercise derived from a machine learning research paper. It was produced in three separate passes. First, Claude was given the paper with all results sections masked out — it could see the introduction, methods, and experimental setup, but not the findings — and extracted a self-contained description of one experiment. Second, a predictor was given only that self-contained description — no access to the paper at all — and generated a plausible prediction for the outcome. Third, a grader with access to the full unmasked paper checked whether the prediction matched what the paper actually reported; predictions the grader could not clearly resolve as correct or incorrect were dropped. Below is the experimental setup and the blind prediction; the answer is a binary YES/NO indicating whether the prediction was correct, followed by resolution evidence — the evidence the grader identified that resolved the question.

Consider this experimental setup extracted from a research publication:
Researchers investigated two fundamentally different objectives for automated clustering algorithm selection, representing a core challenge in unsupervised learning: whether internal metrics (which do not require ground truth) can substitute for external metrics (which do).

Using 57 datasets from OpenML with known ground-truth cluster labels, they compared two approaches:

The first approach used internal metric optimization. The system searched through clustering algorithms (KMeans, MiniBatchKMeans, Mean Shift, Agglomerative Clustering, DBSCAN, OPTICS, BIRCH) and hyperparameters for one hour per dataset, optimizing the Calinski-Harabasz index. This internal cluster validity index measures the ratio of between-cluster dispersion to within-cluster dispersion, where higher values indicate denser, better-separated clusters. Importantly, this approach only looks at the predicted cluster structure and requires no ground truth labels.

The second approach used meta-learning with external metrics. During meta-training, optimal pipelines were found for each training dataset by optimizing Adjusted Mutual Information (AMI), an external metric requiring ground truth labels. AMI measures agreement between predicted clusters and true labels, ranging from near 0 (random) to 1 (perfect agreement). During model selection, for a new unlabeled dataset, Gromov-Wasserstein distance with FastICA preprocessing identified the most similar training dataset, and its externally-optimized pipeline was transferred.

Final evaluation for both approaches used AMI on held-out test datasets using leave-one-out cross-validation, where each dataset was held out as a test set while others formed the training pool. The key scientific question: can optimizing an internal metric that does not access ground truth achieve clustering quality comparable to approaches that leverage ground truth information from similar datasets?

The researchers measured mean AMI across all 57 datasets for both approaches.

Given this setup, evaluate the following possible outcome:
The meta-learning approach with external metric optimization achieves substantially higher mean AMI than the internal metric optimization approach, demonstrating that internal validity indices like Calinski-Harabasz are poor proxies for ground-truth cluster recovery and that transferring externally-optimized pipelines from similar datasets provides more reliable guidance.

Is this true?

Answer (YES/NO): YES